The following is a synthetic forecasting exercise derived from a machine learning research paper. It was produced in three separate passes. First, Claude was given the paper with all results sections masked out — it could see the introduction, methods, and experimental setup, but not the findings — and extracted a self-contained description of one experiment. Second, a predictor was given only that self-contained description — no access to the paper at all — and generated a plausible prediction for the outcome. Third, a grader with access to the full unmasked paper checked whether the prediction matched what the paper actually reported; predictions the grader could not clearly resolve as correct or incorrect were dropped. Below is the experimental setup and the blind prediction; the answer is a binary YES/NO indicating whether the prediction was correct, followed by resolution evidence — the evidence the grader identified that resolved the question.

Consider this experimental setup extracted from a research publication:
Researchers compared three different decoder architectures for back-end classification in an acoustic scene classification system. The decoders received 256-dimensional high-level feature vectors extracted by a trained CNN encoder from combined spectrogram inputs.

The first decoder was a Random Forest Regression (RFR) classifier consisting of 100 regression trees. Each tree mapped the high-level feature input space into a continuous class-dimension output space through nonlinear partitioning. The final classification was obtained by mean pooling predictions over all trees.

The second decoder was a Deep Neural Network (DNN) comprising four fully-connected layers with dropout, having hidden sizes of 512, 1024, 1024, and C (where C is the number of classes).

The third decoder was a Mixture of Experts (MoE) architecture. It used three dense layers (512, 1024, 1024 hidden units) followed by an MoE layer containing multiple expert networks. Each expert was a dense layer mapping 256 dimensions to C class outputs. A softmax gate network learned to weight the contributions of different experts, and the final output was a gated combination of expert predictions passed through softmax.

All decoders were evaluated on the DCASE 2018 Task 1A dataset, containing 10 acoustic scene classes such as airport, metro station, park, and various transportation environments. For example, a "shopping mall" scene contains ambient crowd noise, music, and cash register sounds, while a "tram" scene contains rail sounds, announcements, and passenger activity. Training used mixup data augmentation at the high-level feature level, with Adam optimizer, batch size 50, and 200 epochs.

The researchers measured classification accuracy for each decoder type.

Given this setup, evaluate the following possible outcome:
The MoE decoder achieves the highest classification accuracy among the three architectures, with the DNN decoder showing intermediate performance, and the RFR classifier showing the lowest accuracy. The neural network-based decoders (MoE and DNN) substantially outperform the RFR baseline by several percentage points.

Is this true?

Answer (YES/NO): NO